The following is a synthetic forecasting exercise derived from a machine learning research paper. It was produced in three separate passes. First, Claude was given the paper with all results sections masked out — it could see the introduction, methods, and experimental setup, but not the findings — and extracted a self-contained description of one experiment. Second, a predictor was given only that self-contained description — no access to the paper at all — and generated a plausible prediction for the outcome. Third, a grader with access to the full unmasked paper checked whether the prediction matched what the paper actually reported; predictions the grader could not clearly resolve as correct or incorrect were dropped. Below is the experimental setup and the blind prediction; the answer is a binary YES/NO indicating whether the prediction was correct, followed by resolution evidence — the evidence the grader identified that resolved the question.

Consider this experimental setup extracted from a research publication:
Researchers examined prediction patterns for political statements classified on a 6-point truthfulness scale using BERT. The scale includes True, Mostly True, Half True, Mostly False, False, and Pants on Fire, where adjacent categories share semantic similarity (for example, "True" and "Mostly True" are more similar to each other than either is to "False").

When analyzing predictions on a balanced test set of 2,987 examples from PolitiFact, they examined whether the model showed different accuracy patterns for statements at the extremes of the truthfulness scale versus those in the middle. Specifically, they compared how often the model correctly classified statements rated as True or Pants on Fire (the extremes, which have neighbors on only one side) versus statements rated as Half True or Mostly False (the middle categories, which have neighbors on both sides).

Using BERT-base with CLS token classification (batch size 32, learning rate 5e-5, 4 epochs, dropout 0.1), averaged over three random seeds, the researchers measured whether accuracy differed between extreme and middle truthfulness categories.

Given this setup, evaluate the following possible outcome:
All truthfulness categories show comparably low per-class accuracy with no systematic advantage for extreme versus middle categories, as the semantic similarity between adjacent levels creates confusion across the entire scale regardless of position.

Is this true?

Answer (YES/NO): NO